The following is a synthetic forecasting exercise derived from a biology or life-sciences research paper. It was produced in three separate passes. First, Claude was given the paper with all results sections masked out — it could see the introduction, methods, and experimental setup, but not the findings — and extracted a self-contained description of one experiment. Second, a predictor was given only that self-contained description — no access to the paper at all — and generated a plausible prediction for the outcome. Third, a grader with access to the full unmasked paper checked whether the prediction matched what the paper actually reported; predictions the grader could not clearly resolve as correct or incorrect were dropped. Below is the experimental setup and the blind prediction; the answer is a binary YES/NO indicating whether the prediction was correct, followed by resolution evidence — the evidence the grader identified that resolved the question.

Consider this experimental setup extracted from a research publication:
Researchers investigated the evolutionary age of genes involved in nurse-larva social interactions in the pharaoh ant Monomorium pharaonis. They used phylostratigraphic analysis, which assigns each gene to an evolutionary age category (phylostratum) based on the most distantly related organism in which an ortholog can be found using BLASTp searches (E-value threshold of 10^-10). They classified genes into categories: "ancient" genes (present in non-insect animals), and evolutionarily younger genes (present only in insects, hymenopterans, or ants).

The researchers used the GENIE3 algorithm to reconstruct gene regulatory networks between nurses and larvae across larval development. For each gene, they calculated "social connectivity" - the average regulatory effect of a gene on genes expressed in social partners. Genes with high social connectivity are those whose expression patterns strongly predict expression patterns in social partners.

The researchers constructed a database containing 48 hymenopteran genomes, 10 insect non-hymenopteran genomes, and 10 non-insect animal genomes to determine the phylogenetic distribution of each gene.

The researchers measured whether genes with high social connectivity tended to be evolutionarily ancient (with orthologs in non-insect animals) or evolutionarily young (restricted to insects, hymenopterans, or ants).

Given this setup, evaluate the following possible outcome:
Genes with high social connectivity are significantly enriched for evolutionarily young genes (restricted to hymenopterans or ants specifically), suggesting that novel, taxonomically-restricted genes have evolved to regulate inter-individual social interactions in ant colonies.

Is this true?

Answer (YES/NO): NO